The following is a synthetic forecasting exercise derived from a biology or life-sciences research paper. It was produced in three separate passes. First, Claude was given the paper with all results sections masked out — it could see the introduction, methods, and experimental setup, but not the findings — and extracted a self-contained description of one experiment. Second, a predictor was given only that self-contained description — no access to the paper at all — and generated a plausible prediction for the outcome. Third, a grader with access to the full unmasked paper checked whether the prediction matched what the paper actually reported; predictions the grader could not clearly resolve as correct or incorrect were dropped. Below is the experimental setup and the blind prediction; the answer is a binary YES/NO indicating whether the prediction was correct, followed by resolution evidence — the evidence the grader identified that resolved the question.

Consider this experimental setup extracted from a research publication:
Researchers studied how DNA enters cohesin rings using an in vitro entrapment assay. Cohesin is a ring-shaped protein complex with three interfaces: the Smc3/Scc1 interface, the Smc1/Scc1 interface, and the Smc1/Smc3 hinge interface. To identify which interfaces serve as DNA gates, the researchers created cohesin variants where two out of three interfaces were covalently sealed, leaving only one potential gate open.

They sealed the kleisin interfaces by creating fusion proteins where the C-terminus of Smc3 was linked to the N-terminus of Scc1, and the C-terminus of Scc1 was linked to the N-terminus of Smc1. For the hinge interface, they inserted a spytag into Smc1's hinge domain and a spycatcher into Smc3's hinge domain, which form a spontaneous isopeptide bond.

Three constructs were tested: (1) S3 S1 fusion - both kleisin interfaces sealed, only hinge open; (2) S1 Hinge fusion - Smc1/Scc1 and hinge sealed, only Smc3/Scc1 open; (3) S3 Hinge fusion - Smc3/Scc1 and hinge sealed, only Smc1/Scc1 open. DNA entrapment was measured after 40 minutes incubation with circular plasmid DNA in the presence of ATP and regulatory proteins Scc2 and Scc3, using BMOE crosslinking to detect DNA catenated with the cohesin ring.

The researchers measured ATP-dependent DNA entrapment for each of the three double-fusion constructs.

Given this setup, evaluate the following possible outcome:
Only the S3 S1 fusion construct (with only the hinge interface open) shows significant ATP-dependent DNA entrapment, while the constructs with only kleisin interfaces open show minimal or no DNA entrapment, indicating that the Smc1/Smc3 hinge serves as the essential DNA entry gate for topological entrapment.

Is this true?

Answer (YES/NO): NO